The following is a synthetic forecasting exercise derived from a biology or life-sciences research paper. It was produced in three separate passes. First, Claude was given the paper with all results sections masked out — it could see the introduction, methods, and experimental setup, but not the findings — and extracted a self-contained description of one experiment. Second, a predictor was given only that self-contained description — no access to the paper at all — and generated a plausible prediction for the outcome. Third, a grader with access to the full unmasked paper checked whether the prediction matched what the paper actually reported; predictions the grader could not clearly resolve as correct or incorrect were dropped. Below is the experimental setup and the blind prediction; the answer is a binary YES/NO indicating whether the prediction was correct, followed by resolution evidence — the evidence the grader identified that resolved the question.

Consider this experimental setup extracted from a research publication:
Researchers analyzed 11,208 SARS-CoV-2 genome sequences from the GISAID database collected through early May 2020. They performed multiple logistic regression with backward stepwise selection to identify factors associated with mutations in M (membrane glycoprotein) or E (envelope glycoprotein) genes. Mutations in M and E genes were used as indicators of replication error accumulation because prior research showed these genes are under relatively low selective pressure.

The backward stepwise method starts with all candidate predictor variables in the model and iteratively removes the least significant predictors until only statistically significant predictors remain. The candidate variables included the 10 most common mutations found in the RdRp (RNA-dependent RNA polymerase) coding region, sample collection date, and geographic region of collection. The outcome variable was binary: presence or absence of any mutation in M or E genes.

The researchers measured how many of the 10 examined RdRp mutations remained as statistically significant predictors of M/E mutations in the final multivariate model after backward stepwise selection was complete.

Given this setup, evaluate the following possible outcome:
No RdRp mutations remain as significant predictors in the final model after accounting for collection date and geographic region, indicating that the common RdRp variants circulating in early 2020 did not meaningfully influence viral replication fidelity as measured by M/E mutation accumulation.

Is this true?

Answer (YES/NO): NO